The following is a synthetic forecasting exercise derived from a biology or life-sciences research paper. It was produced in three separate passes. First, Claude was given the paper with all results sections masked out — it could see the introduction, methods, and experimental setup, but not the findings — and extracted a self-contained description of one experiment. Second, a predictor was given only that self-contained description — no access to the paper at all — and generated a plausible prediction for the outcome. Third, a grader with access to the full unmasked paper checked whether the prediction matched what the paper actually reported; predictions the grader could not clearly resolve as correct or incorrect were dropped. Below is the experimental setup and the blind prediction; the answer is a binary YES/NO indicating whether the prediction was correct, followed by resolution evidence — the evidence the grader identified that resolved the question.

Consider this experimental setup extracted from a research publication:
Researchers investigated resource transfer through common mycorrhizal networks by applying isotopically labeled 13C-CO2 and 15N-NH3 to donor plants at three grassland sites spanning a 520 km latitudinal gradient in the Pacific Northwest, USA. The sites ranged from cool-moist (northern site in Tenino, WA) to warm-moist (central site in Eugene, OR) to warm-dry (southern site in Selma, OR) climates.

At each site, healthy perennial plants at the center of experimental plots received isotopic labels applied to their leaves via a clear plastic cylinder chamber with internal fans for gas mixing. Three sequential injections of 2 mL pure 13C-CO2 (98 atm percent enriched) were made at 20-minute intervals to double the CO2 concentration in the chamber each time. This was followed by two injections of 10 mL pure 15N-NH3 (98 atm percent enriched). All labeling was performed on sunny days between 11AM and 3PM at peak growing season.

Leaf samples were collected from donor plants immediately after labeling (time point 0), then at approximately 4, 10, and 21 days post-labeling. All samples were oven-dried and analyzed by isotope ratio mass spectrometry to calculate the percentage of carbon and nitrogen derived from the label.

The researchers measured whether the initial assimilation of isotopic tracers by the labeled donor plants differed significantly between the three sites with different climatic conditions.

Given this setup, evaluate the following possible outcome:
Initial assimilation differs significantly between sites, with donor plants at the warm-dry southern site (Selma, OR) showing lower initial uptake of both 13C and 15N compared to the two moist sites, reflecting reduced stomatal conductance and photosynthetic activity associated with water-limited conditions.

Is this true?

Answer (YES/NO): NO